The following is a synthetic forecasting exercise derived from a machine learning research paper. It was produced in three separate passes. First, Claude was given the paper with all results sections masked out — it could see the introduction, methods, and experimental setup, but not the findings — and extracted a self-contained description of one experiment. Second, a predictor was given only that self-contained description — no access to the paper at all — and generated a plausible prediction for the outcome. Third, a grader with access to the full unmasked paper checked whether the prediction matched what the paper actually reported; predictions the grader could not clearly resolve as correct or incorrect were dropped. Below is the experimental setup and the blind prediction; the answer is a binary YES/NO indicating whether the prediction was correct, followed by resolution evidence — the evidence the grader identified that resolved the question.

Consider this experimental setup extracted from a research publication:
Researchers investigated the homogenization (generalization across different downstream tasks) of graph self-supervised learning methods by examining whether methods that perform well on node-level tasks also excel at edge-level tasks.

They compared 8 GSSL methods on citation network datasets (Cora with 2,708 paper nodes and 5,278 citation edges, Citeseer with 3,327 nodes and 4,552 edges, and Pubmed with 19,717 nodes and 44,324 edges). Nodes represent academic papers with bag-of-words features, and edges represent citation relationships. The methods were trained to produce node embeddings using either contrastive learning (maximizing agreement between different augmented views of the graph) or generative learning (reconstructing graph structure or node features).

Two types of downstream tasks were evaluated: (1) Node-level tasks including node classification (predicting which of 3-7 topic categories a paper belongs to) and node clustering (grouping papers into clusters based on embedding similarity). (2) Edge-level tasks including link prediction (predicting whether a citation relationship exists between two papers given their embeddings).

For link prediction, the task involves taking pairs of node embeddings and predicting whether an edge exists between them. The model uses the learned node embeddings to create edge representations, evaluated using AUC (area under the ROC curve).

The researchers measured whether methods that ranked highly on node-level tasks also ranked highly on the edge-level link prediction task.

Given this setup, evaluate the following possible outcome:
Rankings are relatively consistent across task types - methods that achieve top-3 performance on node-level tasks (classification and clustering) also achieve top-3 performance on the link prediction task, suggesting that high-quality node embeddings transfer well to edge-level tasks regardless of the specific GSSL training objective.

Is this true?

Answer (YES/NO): NO